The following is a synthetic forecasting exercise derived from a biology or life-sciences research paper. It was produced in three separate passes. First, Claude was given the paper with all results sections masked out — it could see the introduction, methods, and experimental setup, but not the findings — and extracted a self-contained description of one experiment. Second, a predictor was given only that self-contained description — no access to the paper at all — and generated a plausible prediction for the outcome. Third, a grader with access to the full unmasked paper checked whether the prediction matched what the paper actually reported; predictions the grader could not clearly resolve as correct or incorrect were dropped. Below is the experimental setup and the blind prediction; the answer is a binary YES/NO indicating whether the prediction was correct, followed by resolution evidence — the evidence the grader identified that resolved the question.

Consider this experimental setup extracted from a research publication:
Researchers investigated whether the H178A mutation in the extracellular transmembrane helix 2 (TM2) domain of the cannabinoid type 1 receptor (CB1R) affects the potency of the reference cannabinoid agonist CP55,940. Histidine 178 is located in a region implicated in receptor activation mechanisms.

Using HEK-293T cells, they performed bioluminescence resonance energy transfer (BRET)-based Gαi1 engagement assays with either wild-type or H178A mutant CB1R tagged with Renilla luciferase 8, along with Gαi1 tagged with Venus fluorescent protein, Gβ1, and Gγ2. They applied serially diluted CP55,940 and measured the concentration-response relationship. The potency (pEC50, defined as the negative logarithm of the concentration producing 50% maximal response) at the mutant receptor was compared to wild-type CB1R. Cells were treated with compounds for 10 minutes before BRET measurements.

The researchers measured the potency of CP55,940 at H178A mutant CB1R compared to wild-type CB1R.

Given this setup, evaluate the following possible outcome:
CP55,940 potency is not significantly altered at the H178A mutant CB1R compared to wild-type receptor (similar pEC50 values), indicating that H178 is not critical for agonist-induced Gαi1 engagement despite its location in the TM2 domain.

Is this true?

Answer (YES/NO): NO